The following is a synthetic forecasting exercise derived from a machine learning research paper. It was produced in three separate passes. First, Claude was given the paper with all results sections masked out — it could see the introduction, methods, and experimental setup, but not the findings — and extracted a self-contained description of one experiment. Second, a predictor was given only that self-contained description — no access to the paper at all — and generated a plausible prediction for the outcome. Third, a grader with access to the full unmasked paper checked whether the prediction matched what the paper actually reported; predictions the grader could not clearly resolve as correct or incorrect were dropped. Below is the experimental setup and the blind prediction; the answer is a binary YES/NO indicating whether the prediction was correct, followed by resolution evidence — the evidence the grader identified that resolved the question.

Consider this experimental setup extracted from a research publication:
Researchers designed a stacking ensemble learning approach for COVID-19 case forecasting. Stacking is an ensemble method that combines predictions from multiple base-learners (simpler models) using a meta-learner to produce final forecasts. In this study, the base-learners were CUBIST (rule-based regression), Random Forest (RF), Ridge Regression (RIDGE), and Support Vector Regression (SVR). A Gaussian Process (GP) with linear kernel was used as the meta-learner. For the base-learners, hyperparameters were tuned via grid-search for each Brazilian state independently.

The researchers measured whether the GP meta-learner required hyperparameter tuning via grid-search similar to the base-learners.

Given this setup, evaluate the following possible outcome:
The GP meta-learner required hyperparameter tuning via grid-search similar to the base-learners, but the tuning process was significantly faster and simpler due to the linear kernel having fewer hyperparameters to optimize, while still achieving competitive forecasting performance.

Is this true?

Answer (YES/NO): NO